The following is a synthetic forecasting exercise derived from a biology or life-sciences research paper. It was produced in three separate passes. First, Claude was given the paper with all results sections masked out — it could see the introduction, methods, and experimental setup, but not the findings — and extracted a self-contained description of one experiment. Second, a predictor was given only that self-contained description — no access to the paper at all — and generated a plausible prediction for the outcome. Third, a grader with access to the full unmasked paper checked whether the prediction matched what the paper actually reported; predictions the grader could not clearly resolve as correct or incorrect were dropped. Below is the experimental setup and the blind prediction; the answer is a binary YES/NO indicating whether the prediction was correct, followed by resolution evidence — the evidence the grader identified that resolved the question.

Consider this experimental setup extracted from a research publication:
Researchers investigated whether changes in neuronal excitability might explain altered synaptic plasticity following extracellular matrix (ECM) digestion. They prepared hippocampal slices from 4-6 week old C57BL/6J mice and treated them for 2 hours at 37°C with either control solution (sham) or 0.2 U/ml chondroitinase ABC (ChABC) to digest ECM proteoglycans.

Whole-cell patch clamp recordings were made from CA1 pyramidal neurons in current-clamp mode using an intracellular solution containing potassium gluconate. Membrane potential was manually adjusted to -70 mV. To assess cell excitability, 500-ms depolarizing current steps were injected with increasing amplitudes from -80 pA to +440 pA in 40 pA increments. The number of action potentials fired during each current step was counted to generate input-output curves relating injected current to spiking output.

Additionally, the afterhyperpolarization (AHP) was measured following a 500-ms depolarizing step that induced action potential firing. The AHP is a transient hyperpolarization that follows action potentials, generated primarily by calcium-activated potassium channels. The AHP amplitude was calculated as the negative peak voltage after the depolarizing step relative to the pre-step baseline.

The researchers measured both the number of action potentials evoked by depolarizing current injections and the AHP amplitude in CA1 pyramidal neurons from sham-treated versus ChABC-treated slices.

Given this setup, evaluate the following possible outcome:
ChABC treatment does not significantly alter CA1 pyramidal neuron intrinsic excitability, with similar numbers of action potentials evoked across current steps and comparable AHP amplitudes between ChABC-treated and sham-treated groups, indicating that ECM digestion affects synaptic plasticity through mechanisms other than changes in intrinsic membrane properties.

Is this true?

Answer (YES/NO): NO